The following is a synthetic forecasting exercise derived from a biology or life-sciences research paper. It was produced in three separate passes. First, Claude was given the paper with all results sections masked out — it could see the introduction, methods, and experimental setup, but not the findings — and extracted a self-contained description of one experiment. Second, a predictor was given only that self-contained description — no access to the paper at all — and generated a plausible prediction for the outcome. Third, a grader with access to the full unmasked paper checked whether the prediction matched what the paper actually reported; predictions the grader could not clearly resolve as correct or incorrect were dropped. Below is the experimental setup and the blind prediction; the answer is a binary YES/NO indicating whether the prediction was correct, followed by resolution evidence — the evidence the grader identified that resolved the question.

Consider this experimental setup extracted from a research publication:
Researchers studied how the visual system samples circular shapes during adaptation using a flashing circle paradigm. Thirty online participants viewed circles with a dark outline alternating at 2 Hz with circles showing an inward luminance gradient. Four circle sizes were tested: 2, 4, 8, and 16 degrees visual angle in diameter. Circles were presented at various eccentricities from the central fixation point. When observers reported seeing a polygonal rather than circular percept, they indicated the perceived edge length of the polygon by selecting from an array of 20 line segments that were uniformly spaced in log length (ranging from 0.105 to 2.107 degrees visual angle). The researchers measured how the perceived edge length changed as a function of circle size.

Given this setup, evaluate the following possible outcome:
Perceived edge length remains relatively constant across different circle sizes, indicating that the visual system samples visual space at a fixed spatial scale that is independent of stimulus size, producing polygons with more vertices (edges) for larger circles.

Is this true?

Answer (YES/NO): NO